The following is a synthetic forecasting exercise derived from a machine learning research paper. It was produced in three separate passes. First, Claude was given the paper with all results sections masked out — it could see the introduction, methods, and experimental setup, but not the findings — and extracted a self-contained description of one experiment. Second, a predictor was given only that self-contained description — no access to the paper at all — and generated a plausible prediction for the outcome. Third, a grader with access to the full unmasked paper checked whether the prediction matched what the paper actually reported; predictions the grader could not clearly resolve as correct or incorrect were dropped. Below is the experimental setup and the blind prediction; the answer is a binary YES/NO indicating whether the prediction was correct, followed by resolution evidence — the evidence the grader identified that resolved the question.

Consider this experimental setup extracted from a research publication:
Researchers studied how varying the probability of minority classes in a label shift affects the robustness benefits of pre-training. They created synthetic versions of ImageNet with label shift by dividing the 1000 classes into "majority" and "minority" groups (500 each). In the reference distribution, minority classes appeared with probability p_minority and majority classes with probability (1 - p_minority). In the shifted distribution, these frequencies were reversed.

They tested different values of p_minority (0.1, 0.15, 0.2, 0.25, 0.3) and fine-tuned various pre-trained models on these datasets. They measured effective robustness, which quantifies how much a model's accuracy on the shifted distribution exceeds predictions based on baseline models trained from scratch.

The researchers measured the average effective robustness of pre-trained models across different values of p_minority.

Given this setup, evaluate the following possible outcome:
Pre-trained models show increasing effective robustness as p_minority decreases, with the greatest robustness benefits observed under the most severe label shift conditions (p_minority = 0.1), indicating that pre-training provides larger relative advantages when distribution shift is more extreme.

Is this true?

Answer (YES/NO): NO